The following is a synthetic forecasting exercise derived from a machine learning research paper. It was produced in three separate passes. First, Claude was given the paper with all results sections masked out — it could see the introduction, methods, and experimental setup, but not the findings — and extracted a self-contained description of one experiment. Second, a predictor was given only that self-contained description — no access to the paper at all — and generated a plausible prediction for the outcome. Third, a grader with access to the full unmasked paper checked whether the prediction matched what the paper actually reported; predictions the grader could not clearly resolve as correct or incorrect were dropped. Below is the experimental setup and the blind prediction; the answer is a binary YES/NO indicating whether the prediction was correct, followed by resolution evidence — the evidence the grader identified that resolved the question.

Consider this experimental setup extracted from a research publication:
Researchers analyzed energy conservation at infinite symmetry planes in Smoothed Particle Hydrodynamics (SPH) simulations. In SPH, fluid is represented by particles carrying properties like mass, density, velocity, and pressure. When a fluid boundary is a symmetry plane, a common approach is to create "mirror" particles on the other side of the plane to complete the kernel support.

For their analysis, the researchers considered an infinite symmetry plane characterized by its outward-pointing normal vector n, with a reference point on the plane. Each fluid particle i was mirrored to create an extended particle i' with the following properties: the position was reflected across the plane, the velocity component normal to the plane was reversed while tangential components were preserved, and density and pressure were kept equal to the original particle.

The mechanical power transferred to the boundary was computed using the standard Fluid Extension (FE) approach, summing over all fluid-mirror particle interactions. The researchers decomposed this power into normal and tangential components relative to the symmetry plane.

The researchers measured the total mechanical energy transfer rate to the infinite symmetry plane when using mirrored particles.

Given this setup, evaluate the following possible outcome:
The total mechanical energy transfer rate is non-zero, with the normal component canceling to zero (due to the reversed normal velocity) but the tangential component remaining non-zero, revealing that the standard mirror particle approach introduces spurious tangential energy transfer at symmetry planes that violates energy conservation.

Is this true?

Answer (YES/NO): NO